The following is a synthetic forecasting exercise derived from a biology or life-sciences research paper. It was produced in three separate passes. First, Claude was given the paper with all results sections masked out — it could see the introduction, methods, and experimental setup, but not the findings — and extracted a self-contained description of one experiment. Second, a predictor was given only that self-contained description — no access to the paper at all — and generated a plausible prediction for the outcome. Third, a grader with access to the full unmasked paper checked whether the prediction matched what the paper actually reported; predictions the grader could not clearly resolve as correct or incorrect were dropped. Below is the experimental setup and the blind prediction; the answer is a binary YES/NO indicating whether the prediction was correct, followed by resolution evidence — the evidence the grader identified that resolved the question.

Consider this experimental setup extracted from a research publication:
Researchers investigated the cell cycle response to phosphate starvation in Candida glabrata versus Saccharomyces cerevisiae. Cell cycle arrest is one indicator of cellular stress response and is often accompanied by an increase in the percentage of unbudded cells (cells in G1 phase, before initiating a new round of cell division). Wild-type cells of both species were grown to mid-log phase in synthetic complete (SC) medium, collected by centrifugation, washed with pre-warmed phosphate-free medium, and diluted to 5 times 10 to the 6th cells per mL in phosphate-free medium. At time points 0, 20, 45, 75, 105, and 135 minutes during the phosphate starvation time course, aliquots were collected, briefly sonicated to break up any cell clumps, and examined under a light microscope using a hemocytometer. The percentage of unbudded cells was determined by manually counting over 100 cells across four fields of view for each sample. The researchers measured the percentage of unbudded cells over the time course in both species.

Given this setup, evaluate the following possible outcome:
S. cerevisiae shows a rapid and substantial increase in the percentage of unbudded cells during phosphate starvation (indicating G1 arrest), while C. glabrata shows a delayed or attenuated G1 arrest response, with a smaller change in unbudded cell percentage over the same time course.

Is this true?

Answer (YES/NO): NO